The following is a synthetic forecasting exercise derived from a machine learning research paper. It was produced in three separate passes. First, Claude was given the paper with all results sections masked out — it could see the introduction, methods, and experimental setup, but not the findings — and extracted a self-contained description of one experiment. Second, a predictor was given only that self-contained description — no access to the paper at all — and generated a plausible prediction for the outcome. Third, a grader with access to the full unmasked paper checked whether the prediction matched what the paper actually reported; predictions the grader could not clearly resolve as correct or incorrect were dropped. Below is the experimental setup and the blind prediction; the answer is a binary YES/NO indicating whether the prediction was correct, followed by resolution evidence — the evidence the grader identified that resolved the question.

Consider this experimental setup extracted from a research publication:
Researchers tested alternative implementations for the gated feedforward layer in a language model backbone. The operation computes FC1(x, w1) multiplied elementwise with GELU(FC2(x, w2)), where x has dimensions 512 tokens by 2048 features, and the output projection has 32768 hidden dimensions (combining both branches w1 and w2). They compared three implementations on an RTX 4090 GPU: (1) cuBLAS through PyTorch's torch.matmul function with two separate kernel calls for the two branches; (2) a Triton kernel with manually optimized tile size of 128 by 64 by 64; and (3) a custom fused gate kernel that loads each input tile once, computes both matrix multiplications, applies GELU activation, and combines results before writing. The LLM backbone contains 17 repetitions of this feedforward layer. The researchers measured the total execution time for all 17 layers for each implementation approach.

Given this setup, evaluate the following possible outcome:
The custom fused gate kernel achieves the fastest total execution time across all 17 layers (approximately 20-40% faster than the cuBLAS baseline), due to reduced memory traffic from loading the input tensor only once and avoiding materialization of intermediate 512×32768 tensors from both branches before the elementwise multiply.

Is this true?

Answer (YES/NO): NO